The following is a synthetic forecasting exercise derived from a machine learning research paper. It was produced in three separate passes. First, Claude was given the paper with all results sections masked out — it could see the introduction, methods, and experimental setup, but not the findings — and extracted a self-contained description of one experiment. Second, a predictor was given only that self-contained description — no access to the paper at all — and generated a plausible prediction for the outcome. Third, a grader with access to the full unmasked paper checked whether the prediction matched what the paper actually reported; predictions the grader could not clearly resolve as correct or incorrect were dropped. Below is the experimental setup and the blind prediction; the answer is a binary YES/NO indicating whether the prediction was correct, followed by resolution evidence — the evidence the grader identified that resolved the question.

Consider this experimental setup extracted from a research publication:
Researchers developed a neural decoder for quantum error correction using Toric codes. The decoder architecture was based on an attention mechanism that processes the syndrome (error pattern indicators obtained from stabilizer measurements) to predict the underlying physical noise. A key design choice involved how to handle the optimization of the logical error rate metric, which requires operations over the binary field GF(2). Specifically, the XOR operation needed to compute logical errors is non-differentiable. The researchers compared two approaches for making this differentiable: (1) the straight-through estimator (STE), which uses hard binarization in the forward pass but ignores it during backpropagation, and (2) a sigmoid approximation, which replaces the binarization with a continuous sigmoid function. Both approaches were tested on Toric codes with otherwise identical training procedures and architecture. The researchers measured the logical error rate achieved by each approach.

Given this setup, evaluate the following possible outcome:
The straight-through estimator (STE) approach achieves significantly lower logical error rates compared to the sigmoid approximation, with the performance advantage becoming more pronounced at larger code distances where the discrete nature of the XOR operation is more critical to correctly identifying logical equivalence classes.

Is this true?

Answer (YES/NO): NO